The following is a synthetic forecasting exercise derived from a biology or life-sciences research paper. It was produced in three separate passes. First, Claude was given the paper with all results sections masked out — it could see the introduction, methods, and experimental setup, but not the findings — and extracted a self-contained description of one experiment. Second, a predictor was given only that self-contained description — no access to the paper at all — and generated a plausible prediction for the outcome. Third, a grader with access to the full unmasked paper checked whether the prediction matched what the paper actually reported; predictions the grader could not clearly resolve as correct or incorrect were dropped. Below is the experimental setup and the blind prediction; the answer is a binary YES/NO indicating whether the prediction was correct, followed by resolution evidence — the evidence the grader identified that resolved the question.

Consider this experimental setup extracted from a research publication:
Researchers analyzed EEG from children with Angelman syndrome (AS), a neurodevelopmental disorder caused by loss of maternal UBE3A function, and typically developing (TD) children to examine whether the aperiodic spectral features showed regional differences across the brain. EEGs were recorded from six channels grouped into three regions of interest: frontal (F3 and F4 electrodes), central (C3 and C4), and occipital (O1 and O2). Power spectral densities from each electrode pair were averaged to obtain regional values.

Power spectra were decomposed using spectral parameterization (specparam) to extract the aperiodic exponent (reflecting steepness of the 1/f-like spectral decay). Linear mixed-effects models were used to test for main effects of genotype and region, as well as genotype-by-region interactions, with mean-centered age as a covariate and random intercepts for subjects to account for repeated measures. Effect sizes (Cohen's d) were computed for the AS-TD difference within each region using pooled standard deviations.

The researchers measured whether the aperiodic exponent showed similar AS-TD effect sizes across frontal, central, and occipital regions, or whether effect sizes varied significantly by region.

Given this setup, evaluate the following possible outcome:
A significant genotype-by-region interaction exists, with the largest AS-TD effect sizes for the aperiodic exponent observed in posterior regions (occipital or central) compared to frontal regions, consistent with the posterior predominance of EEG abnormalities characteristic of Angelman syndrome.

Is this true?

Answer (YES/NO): NO